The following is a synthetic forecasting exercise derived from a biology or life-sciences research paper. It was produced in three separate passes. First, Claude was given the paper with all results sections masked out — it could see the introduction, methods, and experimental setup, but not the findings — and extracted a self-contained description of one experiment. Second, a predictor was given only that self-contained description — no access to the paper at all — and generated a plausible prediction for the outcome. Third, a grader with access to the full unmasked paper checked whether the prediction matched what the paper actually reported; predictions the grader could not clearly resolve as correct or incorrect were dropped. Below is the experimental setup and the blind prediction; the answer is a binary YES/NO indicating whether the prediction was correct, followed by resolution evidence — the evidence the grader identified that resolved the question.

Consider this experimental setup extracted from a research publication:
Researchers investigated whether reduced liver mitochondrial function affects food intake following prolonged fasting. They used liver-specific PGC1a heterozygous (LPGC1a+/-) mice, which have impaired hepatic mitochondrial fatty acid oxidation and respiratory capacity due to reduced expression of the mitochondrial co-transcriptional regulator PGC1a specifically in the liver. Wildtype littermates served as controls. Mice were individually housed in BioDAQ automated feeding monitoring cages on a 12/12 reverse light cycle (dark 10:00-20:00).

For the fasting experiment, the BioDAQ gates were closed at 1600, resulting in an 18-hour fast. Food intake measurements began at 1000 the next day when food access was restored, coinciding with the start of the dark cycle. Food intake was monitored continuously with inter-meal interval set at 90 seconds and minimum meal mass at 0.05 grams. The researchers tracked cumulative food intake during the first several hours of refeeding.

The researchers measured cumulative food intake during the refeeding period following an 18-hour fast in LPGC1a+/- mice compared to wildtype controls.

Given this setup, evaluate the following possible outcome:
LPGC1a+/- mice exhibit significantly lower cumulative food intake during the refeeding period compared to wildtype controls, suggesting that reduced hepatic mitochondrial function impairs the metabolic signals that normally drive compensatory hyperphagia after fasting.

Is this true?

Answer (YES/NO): NO